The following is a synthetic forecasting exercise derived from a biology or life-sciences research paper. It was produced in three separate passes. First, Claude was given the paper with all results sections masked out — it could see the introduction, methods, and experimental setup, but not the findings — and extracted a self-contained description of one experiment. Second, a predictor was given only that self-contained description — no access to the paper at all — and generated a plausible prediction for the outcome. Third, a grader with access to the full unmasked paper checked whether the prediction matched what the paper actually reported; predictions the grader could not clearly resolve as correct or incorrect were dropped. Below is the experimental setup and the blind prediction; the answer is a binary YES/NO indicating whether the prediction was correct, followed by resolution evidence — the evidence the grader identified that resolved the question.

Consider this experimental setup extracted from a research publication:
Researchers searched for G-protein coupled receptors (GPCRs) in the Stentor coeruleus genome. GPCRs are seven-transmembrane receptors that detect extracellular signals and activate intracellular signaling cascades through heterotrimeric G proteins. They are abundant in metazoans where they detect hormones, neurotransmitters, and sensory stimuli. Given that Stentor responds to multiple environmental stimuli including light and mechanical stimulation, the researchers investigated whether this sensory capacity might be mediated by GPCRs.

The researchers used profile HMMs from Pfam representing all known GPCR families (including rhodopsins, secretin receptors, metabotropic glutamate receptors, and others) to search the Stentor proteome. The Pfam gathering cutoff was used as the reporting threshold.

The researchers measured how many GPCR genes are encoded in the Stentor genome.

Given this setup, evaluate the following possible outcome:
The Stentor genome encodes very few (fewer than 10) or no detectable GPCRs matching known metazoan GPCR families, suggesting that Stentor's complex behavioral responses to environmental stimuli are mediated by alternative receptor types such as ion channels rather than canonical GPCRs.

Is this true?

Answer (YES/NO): NO